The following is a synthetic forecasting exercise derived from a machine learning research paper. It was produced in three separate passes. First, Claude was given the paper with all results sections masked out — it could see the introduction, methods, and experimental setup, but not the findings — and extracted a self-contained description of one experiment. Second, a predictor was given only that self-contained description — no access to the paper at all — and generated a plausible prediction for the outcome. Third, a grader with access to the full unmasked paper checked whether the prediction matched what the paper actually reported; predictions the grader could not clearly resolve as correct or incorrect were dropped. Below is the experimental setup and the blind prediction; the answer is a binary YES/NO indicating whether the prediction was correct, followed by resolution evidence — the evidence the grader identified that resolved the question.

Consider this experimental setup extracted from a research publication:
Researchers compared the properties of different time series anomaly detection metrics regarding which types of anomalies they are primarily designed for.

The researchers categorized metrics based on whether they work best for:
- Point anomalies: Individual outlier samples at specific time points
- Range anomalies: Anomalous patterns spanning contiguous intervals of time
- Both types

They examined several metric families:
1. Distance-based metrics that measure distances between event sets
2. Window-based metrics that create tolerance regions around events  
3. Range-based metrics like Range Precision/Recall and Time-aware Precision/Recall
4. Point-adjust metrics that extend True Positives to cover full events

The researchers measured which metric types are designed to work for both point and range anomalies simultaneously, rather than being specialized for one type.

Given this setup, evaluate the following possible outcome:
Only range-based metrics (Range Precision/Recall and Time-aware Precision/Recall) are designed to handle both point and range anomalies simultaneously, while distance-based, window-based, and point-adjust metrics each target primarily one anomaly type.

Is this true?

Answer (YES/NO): NO